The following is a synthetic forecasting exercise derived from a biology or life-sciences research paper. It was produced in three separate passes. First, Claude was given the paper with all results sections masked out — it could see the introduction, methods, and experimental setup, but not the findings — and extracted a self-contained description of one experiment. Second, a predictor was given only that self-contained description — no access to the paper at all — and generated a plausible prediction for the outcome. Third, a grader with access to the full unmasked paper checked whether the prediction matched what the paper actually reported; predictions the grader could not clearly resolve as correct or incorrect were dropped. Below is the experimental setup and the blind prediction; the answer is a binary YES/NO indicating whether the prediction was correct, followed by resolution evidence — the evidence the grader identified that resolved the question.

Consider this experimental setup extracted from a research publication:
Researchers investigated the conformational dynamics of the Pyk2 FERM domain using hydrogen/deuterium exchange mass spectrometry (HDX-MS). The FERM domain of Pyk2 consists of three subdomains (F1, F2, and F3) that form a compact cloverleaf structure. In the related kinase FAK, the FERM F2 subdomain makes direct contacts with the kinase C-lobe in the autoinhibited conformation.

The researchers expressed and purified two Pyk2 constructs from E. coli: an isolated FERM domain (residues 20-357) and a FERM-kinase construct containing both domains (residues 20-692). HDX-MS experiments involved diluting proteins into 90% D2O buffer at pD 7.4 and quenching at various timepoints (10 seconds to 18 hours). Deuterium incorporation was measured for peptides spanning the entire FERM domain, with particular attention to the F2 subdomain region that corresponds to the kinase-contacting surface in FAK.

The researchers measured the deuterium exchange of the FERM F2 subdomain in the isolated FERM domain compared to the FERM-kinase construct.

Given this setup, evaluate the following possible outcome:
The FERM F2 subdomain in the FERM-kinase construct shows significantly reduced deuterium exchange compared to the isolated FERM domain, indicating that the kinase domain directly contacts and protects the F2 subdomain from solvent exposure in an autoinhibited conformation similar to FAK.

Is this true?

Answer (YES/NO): YES